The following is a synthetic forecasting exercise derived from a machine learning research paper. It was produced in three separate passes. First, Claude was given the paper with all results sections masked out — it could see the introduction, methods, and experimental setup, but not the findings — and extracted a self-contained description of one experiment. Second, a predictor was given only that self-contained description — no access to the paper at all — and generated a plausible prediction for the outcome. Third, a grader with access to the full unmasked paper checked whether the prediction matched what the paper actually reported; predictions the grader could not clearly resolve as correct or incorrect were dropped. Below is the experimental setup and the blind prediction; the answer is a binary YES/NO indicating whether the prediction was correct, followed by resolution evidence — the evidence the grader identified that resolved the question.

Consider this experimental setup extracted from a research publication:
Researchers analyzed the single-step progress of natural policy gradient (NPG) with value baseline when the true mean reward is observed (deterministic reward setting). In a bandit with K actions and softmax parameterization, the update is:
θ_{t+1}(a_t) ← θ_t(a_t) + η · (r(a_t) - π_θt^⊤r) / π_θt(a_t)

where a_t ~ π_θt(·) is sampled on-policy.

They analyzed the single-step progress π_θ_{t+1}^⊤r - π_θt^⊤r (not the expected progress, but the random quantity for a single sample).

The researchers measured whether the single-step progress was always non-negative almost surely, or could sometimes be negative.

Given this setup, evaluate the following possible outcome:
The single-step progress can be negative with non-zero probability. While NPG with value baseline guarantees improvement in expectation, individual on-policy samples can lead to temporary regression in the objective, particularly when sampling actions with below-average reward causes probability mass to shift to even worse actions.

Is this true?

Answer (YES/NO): NO